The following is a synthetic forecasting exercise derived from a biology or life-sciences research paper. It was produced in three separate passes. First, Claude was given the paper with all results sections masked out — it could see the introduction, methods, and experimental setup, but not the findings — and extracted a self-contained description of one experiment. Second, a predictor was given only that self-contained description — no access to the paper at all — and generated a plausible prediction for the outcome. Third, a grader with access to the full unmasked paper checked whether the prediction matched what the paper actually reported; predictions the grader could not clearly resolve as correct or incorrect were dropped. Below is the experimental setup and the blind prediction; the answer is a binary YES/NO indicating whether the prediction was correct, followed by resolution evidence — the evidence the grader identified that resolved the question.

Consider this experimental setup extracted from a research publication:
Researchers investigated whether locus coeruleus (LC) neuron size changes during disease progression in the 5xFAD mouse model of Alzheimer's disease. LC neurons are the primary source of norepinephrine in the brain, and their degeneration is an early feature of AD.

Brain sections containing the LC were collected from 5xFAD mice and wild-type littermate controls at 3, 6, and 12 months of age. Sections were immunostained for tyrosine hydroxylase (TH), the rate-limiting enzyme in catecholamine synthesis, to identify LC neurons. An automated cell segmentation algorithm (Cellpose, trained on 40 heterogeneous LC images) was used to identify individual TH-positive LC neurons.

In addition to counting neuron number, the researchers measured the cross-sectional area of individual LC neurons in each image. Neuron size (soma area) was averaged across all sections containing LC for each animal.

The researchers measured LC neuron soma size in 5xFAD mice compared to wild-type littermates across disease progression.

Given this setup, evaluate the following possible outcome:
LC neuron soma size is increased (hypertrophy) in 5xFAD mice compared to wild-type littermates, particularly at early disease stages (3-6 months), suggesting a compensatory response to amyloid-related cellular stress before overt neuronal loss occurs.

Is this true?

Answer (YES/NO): NO